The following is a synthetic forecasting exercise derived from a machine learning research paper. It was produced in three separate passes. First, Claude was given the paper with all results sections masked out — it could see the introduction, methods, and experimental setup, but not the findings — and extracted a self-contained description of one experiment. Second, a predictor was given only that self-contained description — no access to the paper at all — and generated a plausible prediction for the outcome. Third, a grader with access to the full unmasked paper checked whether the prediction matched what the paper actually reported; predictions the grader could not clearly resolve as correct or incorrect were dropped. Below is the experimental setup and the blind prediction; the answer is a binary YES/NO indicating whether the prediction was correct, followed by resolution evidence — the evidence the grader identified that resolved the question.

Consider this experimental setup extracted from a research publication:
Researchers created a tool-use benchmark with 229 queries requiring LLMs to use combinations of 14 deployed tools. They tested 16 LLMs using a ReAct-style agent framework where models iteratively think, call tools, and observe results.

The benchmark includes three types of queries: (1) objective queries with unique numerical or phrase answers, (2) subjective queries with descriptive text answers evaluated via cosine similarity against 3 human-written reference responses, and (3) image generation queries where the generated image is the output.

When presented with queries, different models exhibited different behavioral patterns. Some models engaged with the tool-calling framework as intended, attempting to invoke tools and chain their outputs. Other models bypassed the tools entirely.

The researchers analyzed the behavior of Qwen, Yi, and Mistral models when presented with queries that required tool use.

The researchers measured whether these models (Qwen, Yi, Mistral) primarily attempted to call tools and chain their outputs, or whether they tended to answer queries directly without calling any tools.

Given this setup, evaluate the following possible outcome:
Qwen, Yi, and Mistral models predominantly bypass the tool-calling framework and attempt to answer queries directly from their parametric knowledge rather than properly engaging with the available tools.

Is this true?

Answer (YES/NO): NO